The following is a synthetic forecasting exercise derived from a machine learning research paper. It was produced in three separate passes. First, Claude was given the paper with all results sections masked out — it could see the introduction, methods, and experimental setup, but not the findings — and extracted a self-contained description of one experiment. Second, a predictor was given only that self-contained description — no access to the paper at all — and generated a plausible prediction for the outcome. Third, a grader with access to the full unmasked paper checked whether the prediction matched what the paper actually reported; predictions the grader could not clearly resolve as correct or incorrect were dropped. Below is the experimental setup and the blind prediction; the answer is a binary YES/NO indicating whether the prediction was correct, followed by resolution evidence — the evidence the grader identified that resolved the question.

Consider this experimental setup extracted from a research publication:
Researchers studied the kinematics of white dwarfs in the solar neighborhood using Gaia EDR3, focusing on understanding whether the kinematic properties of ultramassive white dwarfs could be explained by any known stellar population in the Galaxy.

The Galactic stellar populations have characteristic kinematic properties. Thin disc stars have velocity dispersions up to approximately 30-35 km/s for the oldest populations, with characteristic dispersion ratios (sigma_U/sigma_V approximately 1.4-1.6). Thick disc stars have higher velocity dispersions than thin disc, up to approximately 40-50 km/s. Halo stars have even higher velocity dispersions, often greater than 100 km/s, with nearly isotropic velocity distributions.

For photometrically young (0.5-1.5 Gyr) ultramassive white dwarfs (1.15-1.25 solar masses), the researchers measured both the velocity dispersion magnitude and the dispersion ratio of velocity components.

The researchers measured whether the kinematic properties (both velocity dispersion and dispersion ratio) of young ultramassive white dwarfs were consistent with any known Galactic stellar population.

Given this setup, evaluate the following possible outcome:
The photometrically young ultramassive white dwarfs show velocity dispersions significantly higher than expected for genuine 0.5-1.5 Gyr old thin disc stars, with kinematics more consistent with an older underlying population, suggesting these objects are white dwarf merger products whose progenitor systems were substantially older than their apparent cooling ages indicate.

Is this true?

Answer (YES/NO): NO